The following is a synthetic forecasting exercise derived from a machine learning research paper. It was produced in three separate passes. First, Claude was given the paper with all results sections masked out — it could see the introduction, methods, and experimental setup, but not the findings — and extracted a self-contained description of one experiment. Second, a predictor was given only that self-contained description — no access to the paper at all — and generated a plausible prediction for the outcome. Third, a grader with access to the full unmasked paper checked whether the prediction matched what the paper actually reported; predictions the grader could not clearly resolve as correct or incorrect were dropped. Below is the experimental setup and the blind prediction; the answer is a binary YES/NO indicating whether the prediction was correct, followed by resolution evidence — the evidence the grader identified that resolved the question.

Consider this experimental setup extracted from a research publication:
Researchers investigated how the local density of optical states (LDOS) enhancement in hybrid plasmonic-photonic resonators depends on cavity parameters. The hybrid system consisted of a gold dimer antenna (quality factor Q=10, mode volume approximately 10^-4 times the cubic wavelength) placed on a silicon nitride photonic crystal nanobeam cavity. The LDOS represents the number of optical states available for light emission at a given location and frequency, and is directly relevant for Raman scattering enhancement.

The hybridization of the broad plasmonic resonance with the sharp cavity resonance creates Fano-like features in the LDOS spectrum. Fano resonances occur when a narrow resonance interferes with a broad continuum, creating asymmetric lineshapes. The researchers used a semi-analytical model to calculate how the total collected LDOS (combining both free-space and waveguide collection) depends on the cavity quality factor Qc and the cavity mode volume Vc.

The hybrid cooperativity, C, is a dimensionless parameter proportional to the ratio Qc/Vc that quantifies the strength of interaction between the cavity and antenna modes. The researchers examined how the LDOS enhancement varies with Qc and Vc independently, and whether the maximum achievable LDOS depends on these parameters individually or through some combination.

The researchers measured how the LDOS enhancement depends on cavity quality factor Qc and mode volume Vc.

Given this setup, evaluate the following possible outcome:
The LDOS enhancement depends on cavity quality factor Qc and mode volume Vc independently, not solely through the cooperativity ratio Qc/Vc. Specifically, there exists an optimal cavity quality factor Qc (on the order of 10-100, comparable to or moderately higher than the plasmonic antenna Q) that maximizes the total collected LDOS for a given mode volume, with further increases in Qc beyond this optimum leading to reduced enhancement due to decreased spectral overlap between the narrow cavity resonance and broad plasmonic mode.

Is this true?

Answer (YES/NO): NO